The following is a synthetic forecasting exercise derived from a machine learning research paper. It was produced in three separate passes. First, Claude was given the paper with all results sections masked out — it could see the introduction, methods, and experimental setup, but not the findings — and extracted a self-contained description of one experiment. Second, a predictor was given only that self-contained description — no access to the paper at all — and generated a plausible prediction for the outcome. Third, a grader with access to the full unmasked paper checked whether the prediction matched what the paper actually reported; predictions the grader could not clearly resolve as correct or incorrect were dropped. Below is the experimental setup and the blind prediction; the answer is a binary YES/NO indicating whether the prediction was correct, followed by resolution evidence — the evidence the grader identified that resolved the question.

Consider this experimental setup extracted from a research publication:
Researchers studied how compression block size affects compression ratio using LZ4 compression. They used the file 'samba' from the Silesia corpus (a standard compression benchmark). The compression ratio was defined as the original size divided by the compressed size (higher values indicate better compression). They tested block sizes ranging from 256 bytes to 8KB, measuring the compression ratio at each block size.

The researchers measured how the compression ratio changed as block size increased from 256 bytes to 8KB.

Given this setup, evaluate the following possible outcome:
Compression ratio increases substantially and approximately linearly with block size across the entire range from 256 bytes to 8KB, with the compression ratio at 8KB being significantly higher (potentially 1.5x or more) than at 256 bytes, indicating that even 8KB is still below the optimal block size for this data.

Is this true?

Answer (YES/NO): NO